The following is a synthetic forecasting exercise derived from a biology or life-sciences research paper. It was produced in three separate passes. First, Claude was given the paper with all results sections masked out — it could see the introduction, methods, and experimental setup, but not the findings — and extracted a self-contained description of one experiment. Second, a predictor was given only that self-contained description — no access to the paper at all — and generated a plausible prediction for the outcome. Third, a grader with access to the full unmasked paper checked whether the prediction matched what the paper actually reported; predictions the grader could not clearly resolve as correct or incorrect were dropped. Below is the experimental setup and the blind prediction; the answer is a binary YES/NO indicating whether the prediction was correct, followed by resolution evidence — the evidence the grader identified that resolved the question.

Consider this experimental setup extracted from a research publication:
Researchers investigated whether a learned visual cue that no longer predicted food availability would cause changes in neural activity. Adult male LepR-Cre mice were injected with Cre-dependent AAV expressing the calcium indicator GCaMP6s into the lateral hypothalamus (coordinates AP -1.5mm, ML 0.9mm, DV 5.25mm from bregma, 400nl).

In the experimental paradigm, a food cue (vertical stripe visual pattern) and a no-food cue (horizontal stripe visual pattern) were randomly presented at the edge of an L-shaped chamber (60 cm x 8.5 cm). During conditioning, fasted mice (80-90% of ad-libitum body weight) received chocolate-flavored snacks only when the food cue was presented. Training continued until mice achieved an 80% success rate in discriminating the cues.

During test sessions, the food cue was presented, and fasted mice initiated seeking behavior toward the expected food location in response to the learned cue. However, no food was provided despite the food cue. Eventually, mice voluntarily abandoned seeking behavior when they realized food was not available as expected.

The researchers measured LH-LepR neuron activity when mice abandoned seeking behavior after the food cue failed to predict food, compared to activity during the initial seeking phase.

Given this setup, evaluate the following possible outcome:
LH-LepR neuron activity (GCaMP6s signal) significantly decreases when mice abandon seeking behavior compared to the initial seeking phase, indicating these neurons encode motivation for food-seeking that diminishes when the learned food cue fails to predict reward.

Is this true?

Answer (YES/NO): YES